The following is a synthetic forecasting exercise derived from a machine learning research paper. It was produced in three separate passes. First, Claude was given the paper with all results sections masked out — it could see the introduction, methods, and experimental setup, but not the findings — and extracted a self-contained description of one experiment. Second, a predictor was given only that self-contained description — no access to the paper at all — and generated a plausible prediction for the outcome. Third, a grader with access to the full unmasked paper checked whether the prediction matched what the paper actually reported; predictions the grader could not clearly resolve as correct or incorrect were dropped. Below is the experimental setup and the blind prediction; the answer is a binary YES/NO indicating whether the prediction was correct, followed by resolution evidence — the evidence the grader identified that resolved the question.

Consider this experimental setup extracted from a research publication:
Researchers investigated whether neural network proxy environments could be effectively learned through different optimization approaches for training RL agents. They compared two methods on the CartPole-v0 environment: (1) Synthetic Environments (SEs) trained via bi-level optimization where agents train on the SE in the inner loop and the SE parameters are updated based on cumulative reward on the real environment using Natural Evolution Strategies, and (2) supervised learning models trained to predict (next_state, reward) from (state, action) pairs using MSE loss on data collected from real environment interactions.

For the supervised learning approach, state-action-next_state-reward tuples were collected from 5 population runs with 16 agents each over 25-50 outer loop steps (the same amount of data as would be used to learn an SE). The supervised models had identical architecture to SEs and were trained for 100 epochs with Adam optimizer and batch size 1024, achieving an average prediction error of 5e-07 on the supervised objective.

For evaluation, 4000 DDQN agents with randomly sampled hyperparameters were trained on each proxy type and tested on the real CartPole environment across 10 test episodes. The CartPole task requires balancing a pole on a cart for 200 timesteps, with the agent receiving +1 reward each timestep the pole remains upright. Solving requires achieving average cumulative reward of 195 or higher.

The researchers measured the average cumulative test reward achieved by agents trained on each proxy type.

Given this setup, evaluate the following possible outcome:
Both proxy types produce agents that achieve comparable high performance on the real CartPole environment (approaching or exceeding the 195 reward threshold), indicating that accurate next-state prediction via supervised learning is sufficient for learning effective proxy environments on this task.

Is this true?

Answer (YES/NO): NO